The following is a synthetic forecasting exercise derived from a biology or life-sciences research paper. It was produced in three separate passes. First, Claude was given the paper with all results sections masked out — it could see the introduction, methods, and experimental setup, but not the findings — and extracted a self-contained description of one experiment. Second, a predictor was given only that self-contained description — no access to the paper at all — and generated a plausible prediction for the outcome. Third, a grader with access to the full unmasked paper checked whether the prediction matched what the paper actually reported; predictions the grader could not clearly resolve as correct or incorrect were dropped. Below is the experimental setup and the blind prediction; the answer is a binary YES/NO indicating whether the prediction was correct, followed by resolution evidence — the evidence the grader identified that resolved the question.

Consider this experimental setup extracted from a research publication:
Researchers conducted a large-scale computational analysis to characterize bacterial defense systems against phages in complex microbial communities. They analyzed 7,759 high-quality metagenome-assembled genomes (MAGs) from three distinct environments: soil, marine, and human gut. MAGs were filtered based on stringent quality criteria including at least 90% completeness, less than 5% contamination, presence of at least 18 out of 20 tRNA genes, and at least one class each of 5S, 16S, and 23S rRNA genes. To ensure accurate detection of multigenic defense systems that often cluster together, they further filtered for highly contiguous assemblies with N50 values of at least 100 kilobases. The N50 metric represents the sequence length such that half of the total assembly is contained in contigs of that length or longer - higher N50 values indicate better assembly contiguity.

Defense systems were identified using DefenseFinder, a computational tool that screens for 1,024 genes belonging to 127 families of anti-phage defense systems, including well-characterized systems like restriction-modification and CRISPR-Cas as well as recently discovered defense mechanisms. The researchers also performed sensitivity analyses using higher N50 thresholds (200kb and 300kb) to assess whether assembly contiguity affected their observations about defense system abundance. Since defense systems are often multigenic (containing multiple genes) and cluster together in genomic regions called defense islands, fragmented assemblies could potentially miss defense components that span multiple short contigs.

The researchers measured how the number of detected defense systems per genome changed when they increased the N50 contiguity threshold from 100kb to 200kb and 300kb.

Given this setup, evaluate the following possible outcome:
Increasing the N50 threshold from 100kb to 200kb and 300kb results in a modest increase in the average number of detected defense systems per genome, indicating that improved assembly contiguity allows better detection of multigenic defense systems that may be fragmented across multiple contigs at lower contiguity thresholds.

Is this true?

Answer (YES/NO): NO